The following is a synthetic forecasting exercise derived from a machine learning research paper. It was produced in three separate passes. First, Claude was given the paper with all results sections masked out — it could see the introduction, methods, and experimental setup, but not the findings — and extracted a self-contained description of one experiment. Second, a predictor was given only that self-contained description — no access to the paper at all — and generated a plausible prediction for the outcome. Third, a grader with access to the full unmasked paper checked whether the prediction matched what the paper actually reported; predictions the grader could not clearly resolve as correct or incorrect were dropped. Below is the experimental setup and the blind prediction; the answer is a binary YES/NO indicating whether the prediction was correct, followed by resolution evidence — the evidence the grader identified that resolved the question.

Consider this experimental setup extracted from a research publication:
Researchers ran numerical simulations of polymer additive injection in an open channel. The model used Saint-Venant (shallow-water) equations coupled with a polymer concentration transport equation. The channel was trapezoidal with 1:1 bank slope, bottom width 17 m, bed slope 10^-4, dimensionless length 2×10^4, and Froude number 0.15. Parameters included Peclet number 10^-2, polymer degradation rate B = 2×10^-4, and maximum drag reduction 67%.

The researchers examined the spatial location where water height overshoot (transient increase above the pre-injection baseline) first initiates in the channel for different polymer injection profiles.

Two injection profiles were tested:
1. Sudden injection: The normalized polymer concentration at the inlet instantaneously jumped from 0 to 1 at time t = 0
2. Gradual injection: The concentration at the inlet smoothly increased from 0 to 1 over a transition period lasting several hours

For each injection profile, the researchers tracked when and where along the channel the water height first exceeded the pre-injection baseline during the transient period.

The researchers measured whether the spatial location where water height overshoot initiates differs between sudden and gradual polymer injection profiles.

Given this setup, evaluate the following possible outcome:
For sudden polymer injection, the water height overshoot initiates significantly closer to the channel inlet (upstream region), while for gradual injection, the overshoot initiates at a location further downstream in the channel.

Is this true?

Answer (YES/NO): YES